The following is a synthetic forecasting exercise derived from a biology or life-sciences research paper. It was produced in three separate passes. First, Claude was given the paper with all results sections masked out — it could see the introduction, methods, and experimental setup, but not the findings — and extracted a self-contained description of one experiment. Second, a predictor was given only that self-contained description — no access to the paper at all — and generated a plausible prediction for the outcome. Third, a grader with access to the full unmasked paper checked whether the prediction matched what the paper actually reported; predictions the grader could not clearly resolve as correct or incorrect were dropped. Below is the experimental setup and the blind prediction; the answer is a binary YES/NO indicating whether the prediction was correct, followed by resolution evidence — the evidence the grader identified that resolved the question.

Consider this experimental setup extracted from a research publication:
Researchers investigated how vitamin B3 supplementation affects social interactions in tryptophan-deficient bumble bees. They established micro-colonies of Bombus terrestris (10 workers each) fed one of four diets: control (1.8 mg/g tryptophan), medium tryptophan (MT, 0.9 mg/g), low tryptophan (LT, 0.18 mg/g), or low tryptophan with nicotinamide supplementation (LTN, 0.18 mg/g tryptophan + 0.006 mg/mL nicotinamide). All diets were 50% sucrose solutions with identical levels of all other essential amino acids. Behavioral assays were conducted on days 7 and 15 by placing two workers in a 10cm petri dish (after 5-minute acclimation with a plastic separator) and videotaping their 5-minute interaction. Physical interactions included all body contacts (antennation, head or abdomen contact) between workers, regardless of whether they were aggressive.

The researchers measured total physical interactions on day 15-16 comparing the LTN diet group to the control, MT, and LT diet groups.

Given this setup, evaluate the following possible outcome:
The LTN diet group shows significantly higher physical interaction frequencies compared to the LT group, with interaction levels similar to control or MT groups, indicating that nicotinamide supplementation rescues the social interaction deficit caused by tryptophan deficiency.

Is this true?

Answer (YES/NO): NO